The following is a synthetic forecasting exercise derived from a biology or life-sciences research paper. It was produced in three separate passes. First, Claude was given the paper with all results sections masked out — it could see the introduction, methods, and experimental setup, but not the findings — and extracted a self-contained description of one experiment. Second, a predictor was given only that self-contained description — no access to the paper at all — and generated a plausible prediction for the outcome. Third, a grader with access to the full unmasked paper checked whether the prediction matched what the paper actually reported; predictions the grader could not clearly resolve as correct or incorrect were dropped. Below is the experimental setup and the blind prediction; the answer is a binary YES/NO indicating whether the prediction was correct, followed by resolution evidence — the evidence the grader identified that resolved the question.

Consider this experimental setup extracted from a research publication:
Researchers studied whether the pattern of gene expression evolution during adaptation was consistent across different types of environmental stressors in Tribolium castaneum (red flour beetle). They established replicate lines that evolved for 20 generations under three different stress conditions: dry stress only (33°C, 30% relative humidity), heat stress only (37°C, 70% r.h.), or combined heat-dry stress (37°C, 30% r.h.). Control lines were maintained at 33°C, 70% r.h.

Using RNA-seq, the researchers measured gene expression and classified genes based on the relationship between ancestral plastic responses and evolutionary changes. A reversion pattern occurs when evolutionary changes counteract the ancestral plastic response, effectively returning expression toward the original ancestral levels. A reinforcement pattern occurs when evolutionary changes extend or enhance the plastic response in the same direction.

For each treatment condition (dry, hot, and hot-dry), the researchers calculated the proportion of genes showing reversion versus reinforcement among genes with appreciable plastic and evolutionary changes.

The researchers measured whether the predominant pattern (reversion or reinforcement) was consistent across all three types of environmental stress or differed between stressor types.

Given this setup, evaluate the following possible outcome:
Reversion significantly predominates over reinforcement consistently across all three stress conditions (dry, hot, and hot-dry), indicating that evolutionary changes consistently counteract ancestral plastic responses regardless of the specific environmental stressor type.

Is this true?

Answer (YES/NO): YES